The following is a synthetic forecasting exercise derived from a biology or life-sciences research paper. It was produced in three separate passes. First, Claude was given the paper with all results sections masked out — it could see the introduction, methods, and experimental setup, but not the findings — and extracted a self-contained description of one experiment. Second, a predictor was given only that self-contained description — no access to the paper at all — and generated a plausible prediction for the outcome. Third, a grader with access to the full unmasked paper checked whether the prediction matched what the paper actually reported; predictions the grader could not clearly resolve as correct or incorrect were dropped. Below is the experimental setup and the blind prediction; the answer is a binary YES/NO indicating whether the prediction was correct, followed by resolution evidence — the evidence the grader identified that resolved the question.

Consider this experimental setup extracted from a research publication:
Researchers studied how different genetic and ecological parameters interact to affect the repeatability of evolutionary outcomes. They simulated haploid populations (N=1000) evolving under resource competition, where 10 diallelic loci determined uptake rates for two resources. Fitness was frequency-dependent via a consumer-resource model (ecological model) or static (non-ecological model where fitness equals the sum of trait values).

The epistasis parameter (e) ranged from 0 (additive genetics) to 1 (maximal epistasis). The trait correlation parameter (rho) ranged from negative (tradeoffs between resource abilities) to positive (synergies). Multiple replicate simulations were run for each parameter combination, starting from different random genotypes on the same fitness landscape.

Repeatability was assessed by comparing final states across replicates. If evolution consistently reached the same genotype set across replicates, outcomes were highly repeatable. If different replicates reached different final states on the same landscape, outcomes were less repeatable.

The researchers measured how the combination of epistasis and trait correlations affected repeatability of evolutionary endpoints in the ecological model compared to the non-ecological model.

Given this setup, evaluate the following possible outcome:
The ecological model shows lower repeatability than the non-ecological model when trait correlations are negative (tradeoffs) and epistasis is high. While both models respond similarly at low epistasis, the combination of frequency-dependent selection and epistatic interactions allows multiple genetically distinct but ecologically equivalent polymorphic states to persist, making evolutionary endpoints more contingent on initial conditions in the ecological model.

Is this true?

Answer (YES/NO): YES